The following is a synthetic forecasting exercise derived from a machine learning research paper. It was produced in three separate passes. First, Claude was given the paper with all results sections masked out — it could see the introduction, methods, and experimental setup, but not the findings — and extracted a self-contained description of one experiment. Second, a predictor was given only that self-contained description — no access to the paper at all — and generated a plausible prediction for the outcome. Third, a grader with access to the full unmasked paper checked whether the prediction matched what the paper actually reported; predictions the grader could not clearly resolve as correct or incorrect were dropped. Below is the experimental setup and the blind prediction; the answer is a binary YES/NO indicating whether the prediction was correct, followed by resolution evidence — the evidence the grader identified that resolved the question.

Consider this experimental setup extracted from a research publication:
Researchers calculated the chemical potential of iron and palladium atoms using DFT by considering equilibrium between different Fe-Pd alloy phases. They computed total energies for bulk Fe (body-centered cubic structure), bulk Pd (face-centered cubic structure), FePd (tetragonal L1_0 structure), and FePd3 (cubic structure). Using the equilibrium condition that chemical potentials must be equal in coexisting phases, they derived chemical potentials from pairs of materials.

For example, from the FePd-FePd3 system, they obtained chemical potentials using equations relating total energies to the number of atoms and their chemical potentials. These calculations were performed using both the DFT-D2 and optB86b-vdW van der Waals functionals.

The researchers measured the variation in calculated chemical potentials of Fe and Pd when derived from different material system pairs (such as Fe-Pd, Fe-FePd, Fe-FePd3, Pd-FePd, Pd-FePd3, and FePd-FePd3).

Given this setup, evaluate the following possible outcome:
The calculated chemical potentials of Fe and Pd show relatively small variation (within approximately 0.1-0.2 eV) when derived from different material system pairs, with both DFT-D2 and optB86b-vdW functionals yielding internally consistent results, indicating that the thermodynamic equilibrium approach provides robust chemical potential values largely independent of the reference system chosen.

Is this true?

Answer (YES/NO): NO